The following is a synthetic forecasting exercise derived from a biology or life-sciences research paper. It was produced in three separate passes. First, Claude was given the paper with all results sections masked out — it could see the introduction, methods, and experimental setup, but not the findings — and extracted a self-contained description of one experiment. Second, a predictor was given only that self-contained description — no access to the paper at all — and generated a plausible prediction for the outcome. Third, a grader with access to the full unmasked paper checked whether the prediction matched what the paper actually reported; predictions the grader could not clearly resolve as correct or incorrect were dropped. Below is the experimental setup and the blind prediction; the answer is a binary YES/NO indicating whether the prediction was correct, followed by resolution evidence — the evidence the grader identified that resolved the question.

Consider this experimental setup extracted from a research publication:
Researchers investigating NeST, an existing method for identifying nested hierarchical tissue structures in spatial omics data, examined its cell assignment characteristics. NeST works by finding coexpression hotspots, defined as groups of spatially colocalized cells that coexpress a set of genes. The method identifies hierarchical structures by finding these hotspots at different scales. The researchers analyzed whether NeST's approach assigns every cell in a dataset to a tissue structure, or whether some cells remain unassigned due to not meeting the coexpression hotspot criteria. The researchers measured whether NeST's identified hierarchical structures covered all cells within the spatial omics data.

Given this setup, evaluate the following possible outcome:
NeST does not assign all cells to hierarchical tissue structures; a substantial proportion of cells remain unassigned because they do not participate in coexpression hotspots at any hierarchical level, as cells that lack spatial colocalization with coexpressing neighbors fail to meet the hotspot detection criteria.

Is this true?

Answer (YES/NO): YES